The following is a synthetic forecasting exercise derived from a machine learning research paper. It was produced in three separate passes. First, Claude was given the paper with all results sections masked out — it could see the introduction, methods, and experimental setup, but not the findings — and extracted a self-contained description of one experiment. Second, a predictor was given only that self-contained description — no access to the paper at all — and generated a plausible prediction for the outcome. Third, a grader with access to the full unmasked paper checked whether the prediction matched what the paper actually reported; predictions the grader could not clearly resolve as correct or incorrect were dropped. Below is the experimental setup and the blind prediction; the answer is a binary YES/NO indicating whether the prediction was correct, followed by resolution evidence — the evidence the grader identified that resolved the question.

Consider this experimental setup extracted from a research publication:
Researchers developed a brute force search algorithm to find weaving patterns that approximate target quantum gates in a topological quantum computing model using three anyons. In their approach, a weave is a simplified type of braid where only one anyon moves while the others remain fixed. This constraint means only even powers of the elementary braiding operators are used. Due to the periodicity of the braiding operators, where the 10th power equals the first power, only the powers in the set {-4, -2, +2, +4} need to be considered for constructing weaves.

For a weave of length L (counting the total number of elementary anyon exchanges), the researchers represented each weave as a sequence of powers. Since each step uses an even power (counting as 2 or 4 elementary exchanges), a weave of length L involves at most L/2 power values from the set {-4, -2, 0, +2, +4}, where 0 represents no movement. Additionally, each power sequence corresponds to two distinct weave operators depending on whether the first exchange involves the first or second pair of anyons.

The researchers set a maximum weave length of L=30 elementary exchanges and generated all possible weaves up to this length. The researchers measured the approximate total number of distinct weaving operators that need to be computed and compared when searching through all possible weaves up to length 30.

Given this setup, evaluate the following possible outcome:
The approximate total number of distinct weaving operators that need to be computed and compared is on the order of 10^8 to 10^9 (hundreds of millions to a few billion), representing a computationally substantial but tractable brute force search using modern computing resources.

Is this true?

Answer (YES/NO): YES